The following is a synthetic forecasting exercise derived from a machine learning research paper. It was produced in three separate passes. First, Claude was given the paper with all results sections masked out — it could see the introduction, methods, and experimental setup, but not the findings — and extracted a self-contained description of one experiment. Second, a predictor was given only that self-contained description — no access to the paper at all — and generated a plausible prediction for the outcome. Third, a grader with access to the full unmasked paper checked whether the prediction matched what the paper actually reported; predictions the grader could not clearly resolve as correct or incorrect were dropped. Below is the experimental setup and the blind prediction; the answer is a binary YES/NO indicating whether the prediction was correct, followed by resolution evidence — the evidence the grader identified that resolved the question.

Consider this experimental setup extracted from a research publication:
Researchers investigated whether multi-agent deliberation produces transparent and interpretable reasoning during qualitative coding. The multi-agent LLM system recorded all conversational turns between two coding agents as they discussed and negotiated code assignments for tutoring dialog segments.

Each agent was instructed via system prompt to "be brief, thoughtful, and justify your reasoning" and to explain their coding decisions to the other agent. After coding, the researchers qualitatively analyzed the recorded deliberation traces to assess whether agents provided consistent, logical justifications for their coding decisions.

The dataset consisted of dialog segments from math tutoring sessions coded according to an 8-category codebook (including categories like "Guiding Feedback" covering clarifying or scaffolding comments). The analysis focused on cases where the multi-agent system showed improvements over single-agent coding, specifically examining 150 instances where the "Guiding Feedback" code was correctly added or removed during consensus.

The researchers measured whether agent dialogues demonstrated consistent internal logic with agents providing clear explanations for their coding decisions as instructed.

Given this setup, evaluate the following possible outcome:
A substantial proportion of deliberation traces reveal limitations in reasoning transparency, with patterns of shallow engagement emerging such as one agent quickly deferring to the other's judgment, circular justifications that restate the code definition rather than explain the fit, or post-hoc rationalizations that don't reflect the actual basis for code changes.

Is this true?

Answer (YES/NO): YES